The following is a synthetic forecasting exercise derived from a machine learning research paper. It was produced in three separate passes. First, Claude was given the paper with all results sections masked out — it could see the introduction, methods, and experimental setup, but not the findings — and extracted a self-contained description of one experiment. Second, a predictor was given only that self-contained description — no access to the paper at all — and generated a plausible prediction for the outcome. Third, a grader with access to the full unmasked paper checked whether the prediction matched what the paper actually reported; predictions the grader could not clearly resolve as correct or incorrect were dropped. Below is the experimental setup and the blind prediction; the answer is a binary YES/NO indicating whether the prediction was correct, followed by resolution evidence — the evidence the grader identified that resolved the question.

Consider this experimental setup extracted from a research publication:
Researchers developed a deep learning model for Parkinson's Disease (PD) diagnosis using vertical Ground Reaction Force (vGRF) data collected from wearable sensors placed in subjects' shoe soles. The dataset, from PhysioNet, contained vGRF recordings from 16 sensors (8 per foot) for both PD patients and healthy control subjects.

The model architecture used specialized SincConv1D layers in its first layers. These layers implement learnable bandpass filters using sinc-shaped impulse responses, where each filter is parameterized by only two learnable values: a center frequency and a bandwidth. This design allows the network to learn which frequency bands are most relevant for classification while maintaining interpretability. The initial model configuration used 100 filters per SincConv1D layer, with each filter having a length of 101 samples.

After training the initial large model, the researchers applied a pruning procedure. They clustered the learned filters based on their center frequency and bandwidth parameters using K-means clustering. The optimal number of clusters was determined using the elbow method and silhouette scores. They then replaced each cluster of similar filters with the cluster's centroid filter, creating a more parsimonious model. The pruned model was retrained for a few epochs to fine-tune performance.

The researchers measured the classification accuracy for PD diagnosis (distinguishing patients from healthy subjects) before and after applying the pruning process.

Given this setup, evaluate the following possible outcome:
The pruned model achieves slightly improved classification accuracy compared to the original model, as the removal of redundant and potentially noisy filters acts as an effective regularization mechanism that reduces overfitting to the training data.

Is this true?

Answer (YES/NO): NO